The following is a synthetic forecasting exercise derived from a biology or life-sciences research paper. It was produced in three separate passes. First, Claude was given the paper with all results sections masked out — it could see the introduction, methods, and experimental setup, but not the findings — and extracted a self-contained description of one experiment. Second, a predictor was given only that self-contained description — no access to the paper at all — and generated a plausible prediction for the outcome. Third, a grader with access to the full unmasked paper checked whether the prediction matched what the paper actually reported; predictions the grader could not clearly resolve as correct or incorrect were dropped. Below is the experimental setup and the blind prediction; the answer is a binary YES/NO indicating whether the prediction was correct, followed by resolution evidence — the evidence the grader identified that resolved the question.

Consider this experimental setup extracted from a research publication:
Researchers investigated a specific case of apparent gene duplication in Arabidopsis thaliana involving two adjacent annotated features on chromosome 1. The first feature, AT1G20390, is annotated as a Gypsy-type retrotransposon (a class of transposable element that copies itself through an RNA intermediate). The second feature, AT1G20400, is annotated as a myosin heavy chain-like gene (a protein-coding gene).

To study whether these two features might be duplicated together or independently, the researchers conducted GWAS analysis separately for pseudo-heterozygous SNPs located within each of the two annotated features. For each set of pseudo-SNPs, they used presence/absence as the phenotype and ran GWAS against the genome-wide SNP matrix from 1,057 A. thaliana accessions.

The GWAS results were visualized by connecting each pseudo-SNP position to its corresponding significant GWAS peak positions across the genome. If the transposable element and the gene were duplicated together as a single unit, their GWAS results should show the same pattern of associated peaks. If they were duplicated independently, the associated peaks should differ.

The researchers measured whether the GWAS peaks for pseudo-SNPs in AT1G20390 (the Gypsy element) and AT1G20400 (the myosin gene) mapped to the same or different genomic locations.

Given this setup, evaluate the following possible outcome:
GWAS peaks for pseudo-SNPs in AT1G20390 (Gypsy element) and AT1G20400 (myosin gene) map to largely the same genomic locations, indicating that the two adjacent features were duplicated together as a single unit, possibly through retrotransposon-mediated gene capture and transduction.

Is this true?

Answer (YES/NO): YES